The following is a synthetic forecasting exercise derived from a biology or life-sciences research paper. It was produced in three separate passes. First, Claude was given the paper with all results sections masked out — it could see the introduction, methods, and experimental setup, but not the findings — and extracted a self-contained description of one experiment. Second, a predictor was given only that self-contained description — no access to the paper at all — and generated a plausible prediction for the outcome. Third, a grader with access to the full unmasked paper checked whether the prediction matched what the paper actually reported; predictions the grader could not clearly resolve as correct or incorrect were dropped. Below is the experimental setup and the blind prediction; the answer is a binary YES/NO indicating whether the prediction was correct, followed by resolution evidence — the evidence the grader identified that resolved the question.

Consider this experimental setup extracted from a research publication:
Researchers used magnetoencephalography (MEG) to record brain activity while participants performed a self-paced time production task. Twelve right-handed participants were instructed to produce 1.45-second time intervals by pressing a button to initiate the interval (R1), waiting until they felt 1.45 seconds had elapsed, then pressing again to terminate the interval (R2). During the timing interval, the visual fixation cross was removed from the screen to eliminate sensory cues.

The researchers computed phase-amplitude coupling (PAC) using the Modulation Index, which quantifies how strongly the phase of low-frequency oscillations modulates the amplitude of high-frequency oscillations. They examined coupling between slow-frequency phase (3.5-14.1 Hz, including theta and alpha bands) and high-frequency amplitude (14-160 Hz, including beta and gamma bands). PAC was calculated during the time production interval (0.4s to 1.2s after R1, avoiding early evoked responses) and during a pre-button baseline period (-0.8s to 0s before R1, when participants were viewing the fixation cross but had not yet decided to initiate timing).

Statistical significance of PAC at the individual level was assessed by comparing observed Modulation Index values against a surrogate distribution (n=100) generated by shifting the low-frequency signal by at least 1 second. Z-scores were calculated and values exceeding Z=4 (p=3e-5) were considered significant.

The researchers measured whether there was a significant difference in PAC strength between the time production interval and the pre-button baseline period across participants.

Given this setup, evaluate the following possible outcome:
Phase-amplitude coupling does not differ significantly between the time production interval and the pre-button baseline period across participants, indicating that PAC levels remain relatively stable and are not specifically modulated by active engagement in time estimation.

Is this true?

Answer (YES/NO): NO